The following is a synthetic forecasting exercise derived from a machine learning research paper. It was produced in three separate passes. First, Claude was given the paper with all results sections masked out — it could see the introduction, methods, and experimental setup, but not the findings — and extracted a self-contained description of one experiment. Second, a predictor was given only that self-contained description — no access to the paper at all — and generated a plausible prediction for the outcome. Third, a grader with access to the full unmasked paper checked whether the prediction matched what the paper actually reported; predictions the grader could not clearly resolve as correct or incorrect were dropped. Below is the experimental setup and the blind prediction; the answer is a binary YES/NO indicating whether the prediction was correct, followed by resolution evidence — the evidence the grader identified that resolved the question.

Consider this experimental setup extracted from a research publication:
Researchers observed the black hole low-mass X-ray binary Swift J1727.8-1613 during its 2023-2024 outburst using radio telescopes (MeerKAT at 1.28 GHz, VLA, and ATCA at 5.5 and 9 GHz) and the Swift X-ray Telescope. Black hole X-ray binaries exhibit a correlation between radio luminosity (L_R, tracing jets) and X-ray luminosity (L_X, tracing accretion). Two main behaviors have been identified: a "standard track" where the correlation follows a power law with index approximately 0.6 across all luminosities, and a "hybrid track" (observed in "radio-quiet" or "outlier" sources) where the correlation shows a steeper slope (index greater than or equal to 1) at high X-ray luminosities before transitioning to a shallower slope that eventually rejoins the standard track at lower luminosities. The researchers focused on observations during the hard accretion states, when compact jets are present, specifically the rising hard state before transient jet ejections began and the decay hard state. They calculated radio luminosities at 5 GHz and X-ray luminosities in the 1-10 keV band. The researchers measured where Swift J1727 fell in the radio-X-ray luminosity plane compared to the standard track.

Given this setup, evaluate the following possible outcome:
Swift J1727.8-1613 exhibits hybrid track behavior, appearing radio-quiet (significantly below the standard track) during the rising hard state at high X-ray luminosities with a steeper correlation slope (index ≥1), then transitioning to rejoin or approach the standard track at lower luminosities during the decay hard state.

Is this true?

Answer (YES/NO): YES